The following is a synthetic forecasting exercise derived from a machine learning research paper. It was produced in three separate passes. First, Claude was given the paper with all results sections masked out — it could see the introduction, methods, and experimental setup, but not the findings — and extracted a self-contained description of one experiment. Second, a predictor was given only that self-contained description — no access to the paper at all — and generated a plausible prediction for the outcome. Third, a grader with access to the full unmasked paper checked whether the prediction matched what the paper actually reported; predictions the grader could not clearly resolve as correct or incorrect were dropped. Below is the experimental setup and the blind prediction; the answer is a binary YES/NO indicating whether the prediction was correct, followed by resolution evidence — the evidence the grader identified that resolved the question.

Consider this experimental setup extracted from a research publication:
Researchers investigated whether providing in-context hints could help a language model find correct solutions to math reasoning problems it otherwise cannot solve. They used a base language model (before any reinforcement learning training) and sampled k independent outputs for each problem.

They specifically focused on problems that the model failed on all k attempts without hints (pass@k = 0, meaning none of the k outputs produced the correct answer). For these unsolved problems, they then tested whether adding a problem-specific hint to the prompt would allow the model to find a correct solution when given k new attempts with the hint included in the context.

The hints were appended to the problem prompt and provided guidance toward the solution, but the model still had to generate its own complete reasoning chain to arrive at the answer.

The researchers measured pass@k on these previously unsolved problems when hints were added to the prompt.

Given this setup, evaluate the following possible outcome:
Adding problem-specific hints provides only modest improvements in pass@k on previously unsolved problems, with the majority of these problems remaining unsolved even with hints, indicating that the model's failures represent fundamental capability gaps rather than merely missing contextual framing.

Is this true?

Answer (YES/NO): NO